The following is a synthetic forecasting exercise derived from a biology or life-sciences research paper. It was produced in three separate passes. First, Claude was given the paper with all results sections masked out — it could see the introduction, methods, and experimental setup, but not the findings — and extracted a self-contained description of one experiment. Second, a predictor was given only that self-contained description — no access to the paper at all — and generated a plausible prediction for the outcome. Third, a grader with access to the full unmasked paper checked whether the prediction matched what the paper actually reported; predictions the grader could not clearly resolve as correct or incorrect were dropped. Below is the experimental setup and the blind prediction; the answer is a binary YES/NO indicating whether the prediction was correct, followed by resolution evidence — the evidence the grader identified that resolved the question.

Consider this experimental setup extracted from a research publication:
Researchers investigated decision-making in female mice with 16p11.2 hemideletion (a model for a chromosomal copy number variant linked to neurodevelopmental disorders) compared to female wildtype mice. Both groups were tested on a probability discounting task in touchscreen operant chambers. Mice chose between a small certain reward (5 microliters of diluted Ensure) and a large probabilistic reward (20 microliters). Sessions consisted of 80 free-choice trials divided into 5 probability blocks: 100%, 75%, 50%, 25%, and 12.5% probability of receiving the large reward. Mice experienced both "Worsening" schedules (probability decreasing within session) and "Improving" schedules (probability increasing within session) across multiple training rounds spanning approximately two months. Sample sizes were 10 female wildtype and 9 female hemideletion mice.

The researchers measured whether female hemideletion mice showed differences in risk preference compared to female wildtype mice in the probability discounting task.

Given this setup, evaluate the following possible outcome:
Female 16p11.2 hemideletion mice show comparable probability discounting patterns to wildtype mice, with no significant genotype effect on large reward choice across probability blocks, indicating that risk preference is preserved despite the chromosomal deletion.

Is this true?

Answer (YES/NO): YES